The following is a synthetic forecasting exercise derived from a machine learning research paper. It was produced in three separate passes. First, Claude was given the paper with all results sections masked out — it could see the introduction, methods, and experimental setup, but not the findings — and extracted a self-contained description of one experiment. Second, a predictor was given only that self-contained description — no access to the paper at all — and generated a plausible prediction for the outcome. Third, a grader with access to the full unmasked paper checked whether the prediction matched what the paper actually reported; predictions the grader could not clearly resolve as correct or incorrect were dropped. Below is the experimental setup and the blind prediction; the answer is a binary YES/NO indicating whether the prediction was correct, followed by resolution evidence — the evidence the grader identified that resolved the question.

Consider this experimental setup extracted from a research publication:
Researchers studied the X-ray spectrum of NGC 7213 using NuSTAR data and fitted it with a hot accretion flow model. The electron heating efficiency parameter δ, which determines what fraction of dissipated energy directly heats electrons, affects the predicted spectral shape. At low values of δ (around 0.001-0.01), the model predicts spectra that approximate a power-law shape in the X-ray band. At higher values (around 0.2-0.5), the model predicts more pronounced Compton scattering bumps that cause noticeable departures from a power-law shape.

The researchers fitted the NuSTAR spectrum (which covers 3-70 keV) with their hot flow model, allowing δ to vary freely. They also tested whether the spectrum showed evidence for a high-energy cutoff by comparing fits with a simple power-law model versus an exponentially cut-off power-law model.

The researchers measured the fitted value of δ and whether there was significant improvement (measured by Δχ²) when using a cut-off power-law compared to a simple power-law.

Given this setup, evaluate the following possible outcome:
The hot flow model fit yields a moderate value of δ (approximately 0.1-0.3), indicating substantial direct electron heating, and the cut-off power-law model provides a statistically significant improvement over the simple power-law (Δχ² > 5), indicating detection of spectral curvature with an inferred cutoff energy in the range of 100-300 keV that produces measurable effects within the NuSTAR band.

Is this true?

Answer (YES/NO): NO